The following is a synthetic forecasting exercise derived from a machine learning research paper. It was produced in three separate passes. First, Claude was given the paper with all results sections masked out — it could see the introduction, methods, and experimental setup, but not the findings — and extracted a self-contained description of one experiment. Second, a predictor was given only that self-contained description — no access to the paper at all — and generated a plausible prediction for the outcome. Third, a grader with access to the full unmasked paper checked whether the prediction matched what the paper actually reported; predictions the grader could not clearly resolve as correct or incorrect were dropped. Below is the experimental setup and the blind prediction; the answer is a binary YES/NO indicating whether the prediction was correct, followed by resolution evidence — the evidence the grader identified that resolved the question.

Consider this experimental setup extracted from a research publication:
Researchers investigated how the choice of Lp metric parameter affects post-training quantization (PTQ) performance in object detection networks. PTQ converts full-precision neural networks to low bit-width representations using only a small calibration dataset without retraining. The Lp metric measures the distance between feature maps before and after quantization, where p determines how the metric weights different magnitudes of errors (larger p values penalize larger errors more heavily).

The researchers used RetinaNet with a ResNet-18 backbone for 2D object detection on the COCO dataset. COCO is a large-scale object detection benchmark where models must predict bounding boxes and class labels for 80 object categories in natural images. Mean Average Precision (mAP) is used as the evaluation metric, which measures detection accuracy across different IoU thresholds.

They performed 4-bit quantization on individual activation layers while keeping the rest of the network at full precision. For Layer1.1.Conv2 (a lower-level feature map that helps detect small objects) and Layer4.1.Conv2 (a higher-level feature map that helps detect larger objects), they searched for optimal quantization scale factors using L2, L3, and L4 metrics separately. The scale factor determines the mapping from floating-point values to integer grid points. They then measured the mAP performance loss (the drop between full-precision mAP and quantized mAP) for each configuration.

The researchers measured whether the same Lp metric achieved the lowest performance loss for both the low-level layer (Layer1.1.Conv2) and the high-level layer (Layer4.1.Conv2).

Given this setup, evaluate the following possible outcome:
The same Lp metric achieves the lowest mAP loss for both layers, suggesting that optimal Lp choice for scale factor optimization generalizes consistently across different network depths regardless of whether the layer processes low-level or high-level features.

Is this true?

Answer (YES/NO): NO